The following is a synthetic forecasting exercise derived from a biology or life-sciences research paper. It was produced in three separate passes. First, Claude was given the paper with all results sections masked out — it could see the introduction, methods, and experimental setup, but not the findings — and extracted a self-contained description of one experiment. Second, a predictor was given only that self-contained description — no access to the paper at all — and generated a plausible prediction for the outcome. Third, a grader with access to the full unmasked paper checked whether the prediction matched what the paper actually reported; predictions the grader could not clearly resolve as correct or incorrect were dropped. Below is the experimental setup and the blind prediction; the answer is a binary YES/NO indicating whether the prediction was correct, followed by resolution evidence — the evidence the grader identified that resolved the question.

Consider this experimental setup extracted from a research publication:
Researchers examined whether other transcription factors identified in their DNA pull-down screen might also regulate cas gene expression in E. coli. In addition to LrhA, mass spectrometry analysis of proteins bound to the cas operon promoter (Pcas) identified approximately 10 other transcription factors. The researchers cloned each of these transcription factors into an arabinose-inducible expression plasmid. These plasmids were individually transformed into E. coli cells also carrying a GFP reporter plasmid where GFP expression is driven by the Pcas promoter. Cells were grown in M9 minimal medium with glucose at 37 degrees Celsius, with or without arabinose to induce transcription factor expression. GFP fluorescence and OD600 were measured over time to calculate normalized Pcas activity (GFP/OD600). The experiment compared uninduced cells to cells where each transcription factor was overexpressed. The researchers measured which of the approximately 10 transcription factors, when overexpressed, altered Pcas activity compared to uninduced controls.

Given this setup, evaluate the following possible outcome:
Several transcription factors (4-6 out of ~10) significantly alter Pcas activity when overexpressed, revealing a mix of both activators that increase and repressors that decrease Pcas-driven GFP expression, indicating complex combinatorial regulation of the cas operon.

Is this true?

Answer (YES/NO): NO